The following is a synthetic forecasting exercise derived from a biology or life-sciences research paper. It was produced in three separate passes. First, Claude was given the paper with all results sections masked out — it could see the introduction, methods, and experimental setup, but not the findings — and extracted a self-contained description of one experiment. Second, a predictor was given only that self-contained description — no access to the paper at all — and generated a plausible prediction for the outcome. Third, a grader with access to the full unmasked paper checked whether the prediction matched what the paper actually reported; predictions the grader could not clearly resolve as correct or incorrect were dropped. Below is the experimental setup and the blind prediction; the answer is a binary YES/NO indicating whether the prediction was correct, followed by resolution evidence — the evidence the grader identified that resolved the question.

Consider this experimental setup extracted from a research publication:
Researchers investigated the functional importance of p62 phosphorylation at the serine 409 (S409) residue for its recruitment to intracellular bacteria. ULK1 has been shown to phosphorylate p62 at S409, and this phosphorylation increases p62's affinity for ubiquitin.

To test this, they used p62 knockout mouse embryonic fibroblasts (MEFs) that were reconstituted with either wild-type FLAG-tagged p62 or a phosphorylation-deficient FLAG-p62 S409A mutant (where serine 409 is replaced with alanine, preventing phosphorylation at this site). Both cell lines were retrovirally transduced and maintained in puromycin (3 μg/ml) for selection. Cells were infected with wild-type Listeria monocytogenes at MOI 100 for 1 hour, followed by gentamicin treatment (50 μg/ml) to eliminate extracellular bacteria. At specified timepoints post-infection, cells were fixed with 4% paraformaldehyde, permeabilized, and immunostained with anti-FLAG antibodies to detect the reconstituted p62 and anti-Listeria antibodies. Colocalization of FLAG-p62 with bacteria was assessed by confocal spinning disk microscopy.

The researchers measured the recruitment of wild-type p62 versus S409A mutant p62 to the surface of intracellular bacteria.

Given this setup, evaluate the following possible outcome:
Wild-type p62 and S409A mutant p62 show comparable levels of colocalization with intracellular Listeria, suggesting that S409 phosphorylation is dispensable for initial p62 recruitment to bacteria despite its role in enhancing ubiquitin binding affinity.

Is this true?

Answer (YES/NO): NO